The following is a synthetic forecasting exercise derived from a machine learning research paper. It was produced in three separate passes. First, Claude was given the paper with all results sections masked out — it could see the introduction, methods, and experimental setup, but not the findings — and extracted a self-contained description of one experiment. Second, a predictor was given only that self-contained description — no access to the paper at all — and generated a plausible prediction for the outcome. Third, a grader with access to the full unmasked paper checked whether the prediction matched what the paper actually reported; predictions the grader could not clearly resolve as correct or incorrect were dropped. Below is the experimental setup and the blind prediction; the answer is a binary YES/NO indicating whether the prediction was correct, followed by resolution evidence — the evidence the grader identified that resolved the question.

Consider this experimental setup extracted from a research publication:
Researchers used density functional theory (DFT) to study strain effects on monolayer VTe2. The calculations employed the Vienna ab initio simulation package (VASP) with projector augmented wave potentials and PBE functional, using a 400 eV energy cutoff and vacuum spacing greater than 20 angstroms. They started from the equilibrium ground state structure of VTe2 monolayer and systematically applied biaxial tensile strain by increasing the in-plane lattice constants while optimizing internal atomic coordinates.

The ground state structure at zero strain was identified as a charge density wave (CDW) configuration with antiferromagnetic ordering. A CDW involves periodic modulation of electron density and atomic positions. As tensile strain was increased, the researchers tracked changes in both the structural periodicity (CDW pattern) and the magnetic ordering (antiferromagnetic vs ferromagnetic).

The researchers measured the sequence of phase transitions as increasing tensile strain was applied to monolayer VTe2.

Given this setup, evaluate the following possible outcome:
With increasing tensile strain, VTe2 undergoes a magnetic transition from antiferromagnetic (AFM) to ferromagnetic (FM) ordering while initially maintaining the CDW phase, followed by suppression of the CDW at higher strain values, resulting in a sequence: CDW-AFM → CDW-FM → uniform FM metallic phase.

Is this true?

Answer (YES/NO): NO